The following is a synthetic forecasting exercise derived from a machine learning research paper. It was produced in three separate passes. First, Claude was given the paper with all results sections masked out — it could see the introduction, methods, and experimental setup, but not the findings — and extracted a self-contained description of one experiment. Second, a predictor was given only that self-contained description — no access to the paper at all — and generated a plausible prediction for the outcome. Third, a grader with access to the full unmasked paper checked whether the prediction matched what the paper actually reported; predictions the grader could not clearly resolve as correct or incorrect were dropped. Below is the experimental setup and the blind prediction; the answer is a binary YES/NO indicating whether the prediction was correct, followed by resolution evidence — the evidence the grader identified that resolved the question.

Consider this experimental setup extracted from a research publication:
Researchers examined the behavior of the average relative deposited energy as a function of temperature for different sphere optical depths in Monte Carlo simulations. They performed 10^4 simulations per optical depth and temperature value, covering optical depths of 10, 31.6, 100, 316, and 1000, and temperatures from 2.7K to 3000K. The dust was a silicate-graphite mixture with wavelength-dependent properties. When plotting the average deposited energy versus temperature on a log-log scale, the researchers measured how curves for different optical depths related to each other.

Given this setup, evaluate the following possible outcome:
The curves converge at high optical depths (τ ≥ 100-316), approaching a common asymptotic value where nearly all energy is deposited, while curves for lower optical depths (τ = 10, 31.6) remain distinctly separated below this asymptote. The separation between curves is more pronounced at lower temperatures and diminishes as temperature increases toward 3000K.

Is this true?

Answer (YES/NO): NO